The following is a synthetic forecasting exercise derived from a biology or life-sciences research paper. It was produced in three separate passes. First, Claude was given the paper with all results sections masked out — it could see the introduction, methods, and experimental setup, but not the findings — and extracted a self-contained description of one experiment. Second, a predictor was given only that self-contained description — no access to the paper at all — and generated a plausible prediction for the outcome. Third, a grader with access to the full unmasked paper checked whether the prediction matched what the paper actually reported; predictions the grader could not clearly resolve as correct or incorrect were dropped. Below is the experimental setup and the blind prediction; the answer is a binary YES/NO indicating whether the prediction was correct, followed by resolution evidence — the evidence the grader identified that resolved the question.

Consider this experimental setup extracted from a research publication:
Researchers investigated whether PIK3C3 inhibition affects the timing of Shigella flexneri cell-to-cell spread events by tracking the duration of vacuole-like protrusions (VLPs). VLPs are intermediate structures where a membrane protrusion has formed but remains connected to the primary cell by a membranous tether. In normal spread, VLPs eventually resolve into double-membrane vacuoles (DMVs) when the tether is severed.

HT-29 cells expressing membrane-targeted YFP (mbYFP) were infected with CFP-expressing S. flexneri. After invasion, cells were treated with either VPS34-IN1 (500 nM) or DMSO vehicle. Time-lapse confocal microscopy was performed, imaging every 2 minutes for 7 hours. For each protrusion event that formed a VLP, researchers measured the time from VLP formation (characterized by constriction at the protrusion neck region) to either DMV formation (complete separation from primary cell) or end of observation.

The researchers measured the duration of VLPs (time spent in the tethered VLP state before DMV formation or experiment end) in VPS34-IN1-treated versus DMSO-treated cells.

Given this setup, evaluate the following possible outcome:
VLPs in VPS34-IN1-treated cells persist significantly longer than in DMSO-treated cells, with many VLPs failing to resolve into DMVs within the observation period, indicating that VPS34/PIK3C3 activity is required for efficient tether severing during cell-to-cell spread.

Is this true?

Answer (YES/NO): YES